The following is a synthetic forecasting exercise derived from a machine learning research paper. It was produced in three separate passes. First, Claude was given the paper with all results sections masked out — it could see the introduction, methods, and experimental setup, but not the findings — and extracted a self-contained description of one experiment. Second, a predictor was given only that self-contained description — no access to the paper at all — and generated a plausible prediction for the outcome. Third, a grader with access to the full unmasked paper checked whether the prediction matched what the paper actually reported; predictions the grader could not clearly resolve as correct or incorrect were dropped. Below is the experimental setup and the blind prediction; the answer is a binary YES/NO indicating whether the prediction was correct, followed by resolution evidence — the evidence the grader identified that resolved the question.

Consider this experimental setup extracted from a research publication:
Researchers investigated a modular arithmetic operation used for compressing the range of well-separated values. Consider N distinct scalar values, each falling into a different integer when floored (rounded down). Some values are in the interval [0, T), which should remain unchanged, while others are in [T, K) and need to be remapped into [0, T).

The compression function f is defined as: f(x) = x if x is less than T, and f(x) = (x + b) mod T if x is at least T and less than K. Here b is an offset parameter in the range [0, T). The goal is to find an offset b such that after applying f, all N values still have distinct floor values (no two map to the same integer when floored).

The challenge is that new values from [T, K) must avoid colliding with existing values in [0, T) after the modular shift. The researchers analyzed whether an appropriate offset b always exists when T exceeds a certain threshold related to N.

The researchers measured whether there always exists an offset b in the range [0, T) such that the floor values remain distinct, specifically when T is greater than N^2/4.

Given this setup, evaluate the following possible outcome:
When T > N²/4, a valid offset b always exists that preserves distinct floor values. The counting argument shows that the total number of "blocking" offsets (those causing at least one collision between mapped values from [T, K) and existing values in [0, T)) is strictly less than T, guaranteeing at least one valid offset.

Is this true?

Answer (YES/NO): YES